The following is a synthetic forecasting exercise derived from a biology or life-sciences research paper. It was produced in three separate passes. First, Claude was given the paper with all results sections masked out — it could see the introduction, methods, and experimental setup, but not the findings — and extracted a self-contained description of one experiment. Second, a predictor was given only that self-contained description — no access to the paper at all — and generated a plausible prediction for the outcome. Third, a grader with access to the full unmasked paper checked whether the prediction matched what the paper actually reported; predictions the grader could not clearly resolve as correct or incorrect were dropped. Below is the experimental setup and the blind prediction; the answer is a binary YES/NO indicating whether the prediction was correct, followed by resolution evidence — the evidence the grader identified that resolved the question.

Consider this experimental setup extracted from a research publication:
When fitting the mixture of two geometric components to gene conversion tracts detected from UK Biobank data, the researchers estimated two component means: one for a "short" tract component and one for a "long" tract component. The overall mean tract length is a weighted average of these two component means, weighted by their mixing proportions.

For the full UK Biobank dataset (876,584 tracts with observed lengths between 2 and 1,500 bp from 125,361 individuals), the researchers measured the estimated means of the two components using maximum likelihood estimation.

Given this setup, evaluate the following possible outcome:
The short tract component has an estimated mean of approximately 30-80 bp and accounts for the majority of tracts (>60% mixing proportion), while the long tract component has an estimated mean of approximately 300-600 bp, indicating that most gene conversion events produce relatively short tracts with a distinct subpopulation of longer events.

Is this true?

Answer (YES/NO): NO